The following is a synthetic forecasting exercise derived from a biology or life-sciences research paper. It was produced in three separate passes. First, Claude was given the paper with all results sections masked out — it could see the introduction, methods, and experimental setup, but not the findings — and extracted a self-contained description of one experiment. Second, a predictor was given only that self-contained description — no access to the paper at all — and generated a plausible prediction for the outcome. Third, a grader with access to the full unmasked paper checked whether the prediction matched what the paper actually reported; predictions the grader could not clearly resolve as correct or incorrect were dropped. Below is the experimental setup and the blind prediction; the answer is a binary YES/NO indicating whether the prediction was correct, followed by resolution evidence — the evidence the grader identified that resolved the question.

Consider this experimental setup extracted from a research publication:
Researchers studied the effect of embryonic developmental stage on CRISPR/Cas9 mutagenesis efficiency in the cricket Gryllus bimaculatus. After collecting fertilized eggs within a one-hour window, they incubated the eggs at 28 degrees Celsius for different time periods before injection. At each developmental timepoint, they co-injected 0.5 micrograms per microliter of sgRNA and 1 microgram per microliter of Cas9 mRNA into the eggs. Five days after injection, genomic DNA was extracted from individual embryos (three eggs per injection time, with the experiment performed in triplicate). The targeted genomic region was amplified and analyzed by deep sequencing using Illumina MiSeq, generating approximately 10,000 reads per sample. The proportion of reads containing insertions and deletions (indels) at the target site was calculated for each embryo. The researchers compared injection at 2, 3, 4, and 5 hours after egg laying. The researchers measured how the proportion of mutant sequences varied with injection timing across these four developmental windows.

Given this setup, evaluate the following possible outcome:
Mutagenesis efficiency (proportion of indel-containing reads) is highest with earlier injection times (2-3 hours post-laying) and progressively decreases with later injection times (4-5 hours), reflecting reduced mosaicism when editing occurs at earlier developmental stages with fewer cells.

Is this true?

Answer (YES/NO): YES